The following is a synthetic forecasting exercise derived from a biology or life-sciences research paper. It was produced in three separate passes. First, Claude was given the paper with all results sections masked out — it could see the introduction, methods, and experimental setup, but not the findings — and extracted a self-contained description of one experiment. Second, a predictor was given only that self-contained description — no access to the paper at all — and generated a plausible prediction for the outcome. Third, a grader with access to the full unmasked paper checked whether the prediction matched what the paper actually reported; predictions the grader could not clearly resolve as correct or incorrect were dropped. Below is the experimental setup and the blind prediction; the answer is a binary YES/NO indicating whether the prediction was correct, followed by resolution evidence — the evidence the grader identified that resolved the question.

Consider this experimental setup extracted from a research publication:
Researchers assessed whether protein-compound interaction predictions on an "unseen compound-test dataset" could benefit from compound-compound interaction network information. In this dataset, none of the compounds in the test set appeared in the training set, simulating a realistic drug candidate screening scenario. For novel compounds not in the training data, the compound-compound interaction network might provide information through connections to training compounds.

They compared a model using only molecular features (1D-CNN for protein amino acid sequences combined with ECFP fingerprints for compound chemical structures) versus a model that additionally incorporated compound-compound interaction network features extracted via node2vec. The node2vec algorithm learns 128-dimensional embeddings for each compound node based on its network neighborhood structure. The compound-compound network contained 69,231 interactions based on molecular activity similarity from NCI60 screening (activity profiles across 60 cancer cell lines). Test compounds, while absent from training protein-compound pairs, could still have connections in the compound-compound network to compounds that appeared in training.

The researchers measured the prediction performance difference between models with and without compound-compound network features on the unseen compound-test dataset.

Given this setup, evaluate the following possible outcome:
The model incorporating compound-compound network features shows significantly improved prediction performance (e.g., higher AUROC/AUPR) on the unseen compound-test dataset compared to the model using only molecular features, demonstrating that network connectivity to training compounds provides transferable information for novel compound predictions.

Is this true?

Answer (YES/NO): YES